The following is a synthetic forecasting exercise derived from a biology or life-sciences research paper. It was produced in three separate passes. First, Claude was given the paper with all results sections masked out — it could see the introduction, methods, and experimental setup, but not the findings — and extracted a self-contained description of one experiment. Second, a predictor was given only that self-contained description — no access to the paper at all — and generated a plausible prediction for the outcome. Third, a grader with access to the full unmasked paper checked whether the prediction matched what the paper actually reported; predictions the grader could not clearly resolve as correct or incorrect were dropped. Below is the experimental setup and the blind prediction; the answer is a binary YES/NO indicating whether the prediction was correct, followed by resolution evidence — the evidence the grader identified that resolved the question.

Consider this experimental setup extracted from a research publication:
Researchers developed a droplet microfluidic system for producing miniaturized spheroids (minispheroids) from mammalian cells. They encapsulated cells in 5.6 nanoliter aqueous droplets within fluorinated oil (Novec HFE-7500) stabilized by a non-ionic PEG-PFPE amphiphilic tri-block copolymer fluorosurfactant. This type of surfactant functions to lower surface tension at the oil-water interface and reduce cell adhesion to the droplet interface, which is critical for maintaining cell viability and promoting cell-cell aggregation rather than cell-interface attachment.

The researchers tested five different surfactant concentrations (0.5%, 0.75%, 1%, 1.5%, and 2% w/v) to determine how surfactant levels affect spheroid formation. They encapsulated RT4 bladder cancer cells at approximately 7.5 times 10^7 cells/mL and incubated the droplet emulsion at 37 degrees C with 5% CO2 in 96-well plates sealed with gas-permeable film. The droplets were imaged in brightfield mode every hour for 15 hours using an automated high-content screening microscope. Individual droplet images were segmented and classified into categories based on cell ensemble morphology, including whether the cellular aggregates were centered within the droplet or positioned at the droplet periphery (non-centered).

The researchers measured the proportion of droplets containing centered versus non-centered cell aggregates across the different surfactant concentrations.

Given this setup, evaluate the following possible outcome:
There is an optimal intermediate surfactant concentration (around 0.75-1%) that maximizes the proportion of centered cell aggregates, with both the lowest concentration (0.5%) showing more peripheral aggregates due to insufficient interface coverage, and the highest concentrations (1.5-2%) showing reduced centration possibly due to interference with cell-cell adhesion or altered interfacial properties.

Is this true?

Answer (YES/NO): NO